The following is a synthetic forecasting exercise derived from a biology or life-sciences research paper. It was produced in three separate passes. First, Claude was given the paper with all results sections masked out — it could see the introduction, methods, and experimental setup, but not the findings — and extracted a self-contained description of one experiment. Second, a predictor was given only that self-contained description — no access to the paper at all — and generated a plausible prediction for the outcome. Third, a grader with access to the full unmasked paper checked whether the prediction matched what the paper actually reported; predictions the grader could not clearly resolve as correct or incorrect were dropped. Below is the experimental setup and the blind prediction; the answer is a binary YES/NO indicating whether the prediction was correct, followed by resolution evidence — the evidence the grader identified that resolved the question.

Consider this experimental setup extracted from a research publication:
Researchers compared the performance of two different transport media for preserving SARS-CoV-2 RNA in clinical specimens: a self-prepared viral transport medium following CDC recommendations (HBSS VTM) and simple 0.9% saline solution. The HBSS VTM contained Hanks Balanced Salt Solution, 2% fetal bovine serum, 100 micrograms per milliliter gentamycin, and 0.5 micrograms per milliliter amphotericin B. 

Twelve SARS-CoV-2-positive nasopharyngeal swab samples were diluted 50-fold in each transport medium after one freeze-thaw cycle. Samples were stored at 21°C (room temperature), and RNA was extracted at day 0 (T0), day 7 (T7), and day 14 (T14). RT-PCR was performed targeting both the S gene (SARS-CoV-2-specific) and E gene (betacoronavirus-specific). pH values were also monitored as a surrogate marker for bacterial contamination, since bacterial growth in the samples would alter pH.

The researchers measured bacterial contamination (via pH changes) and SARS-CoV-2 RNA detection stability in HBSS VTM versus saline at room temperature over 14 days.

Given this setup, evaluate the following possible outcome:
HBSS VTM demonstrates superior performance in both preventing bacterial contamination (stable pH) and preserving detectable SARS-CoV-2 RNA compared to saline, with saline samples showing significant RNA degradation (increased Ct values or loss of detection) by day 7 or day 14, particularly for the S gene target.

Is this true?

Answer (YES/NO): NO